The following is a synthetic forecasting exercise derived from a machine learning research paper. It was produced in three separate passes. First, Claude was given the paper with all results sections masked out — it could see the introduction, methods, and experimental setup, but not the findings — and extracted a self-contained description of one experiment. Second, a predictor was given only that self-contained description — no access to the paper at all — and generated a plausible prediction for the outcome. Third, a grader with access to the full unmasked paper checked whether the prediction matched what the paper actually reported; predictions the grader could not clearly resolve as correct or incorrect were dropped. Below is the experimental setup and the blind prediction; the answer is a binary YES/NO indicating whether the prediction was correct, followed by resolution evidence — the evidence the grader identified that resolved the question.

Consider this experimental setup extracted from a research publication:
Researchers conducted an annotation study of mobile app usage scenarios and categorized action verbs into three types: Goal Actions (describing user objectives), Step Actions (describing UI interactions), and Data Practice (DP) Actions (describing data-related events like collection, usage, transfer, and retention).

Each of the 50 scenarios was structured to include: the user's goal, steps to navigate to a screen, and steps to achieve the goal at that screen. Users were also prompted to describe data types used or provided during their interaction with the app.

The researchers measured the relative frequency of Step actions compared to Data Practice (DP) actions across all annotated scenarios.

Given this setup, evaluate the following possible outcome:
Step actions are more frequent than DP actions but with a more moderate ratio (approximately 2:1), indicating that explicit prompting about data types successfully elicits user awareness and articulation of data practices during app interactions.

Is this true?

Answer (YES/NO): NO